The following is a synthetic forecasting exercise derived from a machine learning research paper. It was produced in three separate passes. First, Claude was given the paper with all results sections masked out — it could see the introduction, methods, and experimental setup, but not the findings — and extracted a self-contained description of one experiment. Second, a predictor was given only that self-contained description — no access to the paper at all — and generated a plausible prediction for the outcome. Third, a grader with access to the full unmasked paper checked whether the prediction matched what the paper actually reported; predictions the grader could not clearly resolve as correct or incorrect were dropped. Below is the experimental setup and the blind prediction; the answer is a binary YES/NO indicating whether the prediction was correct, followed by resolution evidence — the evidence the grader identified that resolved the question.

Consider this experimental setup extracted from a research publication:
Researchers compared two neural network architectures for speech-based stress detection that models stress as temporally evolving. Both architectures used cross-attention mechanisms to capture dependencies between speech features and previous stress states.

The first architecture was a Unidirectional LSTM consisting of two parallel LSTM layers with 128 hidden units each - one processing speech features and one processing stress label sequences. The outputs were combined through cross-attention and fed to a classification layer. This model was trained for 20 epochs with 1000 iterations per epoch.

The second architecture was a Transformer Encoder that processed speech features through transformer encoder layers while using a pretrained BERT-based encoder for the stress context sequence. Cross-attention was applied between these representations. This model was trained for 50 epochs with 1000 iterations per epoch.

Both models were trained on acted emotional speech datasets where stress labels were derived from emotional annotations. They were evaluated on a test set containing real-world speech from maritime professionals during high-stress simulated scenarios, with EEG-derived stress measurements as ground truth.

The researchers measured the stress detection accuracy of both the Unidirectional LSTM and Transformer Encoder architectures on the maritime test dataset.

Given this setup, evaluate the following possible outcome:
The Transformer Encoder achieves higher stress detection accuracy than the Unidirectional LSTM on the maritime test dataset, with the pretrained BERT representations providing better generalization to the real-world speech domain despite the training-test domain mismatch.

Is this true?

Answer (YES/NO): YES